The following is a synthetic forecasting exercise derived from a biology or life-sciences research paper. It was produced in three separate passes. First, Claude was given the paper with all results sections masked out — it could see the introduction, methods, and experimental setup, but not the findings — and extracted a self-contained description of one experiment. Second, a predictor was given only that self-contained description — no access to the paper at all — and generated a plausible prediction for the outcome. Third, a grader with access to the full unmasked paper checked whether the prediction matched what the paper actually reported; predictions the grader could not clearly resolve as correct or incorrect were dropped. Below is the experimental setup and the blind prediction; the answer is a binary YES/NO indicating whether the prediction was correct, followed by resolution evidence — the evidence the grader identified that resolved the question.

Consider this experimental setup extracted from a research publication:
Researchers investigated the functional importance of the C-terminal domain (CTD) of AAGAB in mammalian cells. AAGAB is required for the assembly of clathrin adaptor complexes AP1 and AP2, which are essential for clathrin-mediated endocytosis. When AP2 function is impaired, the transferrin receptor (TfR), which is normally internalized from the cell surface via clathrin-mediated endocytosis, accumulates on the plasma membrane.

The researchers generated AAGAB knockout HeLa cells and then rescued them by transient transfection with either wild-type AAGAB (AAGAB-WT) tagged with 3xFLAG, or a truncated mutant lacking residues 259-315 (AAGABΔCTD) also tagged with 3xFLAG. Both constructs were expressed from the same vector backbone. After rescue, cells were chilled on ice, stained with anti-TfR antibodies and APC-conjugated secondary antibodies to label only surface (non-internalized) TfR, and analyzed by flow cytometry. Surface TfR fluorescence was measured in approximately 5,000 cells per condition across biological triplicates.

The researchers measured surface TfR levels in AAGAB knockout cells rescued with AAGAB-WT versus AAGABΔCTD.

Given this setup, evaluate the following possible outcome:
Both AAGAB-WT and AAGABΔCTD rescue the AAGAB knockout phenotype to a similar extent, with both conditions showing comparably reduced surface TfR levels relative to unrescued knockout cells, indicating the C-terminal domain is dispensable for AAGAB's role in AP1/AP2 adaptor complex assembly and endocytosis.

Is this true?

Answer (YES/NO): NO